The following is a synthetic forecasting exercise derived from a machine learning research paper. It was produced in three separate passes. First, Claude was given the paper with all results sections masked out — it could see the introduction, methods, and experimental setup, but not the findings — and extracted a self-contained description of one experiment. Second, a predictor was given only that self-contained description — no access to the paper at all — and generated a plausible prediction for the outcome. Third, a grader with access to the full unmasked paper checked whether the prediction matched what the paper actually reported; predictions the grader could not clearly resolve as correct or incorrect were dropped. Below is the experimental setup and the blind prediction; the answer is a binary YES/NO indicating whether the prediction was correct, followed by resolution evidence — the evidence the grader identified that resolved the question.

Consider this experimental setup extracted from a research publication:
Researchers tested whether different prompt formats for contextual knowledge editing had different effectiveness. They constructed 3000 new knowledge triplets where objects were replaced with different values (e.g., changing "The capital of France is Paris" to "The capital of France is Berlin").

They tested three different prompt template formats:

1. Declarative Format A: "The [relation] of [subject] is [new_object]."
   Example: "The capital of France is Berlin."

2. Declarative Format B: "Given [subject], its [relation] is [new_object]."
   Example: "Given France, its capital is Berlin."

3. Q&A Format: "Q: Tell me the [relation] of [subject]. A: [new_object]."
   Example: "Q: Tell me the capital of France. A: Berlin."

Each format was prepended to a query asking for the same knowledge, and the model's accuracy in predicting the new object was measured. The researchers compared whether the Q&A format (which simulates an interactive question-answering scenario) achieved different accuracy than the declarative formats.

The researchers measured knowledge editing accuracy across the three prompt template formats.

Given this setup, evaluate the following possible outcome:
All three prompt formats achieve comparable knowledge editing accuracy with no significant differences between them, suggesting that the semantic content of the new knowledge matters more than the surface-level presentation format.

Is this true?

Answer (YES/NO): NO